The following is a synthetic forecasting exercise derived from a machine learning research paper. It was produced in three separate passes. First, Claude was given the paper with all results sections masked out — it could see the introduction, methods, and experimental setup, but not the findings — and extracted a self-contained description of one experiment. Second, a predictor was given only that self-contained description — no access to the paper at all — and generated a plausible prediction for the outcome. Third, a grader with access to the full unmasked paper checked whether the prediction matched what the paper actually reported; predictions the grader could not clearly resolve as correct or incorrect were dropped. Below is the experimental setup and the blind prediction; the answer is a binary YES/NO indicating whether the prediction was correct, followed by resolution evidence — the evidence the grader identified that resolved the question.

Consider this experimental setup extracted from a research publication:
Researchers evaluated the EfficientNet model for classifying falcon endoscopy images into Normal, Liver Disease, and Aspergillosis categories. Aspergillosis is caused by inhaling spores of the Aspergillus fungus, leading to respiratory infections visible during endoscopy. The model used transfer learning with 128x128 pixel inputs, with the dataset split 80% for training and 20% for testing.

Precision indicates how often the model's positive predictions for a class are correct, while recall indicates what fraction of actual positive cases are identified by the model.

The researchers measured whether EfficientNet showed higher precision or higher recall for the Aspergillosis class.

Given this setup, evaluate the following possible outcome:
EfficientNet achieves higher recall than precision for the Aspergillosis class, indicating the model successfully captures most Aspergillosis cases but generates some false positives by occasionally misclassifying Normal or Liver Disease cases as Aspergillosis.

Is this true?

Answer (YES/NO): YES